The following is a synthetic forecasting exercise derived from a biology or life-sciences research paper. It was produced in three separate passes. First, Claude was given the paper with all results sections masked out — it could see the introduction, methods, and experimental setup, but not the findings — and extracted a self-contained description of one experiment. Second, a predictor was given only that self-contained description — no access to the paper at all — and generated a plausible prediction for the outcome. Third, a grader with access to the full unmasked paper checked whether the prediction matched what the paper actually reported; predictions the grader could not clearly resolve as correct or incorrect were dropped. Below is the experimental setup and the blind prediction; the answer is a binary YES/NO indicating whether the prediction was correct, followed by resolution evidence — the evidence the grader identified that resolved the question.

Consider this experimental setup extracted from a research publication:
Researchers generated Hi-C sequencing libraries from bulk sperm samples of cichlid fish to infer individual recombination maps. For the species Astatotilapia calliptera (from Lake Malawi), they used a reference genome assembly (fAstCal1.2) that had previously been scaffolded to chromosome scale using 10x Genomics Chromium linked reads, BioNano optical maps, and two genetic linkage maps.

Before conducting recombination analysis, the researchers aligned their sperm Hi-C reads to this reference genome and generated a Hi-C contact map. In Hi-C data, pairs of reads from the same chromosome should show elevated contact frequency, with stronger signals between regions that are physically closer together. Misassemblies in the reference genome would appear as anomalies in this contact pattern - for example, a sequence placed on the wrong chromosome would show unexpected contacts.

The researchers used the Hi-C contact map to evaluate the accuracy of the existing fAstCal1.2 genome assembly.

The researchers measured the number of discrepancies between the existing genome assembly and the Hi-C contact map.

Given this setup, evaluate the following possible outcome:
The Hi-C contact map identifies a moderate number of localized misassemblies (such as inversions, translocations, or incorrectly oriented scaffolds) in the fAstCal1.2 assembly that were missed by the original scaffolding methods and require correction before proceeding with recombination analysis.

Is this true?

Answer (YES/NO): YES